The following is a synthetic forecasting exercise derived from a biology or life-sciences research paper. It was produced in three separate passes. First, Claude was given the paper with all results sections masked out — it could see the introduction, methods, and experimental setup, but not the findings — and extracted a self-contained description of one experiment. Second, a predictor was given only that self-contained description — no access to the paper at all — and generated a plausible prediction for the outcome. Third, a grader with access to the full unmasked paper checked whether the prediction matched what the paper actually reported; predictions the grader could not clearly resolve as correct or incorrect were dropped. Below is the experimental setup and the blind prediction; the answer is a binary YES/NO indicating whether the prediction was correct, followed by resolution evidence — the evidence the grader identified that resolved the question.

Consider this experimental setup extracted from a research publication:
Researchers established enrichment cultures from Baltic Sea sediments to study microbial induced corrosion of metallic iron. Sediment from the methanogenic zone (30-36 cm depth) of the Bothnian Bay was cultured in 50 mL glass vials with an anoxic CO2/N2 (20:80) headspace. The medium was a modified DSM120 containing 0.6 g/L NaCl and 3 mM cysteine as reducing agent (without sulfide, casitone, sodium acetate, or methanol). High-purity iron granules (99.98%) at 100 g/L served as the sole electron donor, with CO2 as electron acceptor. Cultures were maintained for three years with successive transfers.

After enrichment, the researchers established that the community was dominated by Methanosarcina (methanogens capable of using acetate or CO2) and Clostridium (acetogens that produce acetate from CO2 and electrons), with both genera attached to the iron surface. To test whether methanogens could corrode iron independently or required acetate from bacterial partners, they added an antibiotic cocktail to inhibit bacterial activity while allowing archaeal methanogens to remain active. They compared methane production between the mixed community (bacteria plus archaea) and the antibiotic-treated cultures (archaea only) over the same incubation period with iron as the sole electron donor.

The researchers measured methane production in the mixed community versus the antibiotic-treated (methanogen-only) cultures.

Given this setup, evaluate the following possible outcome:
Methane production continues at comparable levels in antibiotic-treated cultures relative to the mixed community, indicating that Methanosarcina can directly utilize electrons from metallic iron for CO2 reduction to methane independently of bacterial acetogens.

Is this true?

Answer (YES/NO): NO